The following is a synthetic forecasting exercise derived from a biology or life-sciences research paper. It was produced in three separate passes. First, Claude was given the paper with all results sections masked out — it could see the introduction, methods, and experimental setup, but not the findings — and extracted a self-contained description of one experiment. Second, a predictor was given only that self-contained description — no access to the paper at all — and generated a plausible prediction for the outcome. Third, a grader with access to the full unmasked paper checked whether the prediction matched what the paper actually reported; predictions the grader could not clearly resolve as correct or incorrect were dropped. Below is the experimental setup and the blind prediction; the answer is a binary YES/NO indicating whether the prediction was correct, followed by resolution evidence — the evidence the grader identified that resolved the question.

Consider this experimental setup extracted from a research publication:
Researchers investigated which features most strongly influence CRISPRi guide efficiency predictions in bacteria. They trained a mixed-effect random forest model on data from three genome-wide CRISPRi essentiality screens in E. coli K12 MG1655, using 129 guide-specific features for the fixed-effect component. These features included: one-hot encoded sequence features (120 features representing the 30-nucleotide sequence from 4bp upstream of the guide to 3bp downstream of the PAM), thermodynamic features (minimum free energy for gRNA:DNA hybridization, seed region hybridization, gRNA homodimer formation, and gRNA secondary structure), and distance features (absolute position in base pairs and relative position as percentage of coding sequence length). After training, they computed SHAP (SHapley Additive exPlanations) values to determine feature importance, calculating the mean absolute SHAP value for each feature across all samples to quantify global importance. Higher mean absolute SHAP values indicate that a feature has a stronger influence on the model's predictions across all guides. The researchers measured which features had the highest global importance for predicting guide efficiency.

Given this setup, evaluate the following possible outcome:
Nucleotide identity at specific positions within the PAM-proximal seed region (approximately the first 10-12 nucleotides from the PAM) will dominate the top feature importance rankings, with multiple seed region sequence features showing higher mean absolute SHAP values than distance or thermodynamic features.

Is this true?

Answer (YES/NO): NO